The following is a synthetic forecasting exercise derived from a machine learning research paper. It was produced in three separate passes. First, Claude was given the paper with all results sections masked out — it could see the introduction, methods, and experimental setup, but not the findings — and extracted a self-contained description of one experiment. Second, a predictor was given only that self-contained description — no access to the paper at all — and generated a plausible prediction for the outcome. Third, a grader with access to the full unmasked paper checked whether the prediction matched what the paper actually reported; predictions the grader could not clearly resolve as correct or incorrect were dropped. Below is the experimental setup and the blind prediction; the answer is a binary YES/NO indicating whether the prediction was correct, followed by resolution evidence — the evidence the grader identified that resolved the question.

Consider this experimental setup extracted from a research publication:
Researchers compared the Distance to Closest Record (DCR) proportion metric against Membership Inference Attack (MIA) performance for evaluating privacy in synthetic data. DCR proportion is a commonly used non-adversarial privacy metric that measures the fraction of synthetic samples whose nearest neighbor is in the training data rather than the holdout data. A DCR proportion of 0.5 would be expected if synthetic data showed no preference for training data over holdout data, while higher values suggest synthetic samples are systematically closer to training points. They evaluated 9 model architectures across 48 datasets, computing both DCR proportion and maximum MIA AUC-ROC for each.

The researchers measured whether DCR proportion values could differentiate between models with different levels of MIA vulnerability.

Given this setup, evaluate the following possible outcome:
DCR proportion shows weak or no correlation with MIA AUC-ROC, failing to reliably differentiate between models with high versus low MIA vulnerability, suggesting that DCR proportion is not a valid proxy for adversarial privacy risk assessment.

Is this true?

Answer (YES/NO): YES